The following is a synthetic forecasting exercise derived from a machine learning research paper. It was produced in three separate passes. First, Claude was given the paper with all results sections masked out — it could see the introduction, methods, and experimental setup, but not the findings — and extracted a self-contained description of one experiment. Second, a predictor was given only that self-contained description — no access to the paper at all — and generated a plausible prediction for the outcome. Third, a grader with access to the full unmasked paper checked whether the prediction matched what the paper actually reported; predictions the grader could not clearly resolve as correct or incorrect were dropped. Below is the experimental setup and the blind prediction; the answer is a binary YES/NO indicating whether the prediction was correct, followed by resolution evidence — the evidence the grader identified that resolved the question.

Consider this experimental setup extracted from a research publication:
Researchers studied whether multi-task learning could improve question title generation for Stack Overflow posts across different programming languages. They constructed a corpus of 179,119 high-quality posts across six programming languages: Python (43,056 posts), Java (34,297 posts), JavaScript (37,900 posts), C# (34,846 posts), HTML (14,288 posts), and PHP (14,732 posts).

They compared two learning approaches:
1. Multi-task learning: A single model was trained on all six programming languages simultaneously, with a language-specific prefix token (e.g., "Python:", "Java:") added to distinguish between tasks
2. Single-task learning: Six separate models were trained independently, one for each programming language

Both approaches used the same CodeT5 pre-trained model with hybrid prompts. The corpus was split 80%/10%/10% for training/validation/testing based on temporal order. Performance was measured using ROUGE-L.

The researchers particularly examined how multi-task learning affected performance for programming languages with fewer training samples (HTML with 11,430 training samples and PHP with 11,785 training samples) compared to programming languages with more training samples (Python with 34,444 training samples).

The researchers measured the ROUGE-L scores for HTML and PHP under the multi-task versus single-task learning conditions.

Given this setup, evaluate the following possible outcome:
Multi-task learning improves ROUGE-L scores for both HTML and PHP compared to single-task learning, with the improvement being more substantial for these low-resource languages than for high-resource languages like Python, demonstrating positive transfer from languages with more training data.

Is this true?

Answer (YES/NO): YES